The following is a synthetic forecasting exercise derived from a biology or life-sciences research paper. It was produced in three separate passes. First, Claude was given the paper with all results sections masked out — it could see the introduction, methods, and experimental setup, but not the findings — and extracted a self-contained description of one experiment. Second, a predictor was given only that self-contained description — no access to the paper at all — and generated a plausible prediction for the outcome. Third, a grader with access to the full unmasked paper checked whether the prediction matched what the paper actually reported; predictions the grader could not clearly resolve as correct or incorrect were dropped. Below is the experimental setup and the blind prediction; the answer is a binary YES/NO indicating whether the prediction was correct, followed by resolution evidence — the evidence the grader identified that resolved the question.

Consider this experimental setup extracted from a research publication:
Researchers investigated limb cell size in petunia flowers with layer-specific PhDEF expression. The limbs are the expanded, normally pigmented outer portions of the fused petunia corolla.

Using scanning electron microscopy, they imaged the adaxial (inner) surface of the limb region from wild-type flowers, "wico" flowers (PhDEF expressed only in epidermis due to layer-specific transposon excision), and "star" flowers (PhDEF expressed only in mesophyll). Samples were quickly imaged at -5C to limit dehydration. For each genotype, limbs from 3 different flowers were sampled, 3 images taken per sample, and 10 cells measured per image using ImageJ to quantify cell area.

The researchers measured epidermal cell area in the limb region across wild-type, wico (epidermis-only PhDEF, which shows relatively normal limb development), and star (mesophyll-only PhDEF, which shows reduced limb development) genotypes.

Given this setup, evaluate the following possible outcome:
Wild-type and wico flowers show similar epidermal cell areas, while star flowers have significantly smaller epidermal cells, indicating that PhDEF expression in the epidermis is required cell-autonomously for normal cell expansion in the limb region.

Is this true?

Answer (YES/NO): NO